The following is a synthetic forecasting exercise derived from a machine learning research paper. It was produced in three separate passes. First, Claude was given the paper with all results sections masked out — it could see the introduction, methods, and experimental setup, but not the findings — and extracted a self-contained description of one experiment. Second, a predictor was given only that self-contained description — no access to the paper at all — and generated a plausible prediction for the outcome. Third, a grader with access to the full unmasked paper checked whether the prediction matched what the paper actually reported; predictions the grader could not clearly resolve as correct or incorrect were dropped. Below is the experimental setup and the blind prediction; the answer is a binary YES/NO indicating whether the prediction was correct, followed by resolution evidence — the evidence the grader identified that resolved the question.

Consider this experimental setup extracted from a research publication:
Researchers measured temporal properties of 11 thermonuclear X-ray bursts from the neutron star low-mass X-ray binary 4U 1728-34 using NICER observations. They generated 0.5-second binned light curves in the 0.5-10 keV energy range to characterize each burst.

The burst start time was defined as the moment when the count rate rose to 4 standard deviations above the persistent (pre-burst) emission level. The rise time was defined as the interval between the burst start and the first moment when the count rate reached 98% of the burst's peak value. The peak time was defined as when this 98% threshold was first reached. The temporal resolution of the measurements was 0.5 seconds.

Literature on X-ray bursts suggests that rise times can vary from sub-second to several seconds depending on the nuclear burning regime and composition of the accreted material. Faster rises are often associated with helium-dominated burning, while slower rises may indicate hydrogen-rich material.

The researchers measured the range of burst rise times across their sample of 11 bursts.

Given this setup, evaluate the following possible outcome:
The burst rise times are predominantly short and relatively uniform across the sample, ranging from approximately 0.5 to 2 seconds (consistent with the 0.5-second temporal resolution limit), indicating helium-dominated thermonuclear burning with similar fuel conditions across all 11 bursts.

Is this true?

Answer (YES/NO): NO